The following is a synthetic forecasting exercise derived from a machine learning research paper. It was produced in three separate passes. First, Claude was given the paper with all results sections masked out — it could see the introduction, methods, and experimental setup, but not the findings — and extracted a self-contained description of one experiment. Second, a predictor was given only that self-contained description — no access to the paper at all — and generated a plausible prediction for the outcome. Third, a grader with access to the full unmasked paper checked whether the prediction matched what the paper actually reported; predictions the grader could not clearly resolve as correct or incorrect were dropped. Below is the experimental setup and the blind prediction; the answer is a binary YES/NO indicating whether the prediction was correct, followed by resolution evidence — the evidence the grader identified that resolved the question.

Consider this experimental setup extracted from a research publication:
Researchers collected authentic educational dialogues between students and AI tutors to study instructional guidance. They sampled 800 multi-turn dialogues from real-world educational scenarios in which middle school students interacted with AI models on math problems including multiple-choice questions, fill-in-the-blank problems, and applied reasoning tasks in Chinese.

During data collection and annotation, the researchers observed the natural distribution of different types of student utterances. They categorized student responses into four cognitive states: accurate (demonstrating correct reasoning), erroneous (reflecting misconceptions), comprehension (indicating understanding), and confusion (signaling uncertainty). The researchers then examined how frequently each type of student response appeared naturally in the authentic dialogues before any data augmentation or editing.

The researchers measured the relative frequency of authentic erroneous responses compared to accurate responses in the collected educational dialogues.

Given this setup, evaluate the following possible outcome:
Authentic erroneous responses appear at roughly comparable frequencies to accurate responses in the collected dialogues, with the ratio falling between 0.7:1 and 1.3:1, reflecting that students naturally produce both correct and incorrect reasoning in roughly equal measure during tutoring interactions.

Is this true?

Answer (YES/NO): NO